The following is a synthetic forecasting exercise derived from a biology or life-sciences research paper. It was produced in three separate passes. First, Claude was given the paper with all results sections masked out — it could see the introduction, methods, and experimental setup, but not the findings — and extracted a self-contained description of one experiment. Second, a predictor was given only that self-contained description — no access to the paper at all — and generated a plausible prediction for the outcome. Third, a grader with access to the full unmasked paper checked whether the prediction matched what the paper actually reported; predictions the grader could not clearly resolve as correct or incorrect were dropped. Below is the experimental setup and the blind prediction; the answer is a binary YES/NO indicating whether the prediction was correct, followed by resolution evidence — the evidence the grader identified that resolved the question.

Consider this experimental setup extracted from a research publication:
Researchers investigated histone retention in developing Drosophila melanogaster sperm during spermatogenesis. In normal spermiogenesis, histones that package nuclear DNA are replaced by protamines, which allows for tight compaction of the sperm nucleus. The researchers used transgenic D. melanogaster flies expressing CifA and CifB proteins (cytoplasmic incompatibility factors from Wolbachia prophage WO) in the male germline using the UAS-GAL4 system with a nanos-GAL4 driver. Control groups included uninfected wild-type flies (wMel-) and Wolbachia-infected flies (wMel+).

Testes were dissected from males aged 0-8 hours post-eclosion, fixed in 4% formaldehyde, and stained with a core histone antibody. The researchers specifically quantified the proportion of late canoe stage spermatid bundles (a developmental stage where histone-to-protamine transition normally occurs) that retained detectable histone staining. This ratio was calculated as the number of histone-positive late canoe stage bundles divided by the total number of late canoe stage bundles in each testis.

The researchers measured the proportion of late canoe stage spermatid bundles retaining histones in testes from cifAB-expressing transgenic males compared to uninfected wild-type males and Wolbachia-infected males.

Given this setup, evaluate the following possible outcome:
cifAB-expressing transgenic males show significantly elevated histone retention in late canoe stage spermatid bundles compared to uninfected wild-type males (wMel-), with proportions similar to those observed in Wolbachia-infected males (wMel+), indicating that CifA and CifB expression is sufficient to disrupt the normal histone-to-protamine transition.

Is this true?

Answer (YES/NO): YES